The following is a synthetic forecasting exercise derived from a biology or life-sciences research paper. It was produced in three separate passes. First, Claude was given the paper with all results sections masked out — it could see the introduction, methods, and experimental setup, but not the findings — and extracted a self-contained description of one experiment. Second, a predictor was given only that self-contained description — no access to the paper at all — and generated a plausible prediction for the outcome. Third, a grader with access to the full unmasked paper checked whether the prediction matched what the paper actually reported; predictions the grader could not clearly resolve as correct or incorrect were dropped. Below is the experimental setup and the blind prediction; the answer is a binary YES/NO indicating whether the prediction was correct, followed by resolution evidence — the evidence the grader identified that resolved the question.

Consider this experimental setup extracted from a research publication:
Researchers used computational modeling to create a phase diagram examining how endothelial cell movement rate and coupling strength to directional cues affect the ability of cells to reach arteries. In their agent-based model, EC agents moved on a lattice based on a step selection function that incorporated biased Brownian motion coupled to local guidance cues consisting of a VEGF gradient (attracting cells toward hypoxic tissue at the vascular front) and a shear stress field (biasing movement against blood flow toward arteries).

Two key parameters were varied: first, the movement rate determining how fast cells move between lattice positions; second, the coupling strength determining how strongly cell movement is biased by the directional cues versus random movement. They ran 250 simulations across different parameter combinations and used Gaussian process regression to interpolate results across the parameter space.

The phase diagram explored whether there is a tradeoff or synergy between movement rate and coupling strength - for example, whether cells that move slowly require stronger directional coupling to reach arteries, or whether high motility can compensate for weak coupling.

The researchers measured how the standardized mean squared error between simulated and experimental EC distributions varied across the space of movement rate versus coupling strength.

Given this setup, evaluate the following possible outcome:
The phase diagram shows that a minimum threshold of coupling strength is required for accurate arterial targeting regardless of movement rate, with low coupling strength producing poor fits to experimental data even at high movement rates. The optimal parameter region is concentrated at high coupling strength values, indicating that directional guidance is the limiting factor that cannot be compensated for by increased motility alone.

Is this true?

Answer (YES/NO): NO